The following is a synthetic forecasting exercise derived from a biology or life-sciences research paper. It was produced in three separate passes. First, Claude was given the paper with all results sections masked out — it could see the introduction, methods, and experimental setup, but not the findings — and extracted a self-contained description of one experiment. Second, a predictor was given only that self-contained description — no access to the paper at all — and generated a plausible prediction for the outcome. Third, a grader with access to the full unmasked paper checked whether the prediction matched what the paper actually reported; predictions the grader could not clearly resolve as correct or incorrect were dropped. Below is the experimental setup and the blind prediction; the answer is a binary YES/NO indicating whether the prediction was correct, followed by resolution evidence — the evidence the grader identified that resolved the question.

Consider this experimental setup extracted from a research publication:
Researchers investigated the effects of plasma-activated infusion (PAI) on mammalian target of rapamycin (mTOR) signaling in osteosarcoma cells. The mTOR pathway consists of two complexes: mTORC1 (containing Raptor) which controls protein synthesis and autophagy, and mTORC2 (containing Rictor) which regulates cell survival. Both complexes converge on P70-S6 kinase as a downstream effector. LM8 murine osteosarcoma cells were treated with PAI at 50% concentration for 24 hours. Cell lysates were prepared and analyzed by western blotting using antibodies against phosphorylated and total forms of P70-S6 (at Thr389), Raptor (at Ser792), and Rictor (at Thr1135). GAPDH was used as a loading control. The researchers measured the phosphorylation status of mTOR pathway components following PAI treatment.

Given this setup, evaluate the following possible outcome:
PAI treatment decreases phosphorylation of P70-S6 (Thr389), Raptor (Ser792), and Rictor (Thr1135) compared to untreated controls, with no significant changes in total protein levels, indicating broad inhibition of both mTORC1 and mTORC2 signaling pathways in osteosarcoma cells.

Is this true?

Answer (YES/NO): NO